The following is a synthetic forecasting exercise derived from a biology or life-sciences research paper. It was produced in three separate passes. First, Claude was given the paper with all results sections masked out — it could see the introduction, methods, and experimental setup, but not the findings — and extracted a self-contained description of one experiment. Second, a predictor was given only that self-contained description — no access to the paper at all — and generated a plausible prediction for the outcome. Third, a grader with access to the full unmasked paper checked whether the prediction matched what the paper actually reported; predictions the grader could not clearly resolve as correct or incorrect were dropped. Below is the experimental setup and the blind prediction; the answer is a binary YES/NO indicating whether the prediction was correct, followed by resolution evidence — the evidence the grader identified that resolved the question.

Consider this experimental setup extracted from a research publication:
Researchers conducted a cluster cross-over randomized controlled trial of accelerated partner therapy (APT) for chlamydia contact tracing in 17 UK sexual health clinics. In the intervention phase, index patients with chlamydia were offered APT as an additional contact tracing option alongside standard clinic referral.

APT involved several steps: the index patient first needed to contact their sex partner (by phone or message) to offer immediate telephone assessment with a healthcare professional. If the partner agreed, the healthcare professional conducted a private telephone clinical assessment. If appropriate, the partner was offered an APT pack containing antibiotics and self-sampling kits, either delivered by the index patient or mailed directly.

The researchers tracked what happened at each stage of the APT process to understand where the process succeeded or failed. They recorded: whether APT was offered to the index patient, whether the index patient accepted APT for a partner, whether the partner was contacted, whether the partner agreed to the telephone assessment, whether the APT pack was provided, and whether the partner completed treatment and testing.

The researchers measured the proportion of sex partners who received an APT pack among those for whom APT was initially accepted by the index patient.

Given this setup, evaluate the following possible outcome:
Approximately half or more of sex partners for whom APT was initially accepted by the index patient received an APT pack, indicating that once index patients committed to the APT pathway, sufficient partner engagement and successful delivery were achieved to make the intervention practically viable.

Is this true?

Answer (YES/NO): YES